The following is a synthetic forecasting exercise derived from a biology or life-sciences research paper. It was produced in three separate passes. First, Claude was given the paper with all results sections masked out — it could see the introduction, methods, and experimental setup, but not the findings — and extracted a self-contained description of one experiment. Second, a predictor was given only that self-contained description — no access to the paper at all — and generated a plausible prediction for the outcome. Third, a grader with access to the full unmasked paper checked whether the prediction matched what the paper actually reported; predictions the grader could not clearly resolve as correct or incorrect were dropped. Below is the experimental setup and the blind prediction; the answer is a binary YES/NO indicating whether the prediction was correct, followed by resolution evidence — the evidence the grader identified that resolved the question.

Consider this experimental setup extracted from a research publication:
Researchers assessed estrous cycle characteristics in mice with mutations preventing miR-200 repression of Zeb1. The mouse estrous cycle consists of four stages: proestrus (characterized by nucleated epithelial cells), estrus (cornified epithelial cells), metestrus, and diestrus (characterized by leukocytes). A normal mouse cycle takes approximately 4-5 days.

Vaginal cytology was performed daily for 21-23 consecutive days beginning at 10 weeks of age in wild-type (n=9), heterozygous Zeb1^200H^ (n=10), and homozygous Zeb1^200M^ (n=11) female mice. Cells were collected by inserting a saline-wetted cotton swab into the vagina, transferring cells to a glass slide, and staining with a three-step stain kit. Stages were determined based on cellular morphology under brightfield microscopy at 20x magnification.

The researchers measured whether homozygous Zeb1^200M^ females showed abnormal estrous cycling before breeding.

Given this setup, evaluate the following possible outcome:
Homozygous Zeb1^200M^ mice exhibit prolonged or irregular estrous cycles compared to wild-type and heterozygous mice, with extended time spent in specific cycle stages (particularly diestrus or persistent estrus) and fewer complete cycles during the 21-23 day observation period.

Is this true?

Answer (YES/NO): NO